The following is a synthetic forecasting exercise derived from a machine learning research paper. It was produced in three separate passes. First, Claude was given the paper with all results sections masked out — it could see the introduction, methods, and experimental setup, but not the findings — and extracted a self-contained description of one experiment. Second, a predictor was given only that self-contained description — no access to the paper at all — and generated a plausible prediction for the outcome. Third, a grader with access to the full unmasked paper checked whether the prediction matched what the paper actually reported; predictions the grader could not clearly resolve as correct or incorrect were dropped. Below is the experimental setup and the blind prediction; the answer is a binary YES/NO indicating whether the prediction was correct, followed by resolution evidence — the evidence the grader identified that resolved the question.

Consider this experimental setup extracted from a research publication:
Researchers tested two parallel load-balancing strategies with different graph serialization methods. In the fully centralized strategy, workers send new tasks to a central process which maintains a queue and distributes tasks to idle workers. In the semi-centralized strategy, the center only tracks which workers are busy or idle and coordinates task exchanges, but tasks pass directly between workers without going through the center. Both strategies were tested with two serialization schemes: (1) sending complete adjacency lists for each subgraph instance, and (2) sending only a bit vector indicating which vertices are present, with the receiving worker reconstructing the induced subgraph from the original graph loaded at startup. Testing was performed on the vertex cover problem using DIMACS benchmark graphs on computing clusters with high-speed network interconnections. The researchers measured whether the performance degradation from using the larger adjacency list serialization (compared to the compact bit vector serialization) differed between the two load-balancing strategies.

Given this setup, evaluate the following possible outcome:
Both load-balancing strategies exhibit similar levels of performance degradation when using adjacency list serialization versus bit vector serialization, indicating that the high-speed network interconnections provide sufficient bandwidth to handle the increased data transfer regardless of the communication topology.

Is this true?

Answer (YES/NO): NO